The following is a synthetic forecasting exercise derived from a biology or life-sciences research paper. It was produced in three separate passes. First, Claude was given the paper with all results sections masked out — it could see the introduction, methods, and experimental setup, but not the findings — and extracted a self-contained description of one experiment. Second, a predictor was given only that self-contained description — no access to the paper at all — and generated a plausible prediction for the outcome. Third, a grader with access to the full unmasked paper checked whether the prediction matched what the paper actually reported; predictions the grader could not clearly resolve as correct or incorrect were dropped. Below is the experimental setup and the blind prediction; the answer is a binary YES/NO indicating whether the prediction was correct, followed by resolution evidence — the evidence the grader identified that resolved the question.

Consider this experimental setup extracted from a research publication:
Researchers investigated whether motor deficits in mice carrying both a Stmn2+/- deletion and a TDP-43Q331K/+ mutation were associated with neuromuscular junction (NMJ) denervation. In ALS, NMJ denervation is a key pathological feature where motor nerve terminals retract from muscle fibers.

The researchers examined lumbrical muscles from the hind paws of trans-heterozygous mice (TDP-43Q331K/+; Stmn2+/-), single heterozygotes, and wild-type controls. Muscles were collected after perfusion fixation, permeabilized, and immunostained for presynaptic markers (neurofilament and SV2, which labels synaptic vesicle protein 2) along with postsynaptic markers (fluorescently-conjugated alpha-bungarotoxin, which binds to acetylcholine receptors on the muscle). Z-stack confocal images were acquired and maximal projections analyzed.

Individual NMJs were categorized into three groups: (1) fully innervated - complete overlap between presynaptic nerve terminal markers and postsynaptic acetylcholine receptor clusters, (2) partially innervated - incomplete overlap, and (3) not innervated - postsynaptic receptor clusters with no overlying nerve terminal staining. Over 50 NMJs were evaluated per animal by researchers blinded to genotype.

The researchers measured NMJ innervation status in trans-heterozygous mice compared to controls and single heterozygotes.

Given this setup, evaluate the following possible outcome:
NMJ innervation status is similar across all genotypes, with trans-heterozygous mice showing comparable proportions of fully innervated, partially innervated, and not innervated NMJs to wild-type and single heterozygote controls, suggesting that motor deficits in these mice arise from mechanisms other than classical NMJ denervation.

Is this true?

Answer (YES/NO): YES